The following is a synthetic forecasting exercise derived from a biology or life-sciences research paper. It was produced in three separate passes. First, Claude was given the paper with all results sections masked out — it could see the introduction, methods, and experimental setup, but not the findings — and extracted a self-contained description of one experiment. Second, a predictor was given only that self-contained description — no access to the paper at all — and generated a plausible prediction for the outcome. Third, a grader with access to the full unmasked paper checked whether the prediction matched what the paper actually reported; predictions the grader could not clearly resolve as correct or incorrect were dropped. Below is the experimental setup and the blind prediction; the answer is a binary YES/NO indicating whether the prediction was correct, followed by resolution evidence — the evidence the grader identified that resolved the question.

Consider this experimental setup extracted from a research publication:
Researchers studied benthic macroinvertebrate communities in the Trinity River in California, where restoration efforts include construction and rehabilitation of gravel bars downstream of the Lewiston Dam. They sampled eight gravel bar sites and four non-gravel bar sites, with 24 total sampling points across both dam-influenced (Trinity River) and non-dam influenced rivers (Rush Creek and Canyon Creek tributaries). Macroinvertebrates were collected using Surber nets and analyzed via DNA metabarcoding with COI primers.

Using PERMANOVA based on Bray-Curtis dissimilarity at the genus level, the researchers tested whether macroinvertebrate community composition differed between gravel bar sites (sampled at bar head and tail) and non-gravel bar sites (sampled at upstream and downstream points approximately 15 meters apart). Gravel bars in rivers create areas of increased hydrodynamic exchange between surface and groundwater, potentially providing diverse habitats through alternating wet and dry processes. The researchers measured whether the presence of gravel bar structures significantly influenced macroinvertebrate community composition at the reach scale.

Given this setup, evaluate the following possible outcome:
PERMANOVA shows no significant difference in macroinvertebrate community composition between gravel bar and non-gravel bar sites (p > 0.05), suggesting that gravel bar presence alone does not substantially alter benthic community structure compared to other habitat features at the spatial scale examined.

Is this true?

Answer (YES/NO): NO